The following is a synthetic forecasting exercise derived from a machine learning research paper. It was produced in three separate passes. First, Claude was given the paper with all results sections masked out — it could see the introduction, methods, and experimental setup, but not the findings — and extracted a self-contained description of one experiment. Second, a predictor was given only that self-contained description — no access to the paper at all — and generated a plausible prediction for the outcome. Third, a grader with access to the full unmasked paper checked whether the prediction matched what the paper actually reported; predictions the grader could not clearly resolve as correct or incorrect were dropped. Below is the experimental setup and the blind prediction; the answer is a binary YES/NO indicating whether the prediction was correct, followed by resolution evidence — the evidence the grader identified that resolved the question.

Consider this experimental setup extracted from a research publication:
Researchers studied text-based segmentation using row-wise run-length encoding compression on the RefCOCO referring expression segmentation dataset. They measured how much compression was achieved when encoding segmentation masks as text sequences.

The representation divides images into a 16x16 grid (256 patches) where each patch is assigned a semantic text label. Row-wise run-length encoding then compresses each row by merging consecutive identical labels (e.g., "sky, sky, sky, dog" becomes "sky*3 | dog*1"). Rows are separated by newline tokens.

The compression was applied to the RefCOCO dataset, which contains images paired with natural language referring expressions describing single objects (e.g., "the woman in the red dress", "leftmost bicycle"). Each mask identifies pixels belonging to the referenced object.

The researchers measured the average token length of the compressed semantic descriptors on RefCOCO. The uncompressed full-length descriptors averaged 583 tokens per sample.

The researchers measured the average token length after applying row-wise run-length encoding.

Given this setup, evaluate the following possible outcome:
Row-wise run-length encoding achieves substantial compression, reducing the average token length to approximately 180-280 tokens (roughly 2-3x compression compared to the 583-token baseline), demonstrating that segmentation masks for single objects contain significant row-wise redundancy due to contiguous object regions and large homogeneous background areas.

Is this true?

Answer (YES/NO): NO